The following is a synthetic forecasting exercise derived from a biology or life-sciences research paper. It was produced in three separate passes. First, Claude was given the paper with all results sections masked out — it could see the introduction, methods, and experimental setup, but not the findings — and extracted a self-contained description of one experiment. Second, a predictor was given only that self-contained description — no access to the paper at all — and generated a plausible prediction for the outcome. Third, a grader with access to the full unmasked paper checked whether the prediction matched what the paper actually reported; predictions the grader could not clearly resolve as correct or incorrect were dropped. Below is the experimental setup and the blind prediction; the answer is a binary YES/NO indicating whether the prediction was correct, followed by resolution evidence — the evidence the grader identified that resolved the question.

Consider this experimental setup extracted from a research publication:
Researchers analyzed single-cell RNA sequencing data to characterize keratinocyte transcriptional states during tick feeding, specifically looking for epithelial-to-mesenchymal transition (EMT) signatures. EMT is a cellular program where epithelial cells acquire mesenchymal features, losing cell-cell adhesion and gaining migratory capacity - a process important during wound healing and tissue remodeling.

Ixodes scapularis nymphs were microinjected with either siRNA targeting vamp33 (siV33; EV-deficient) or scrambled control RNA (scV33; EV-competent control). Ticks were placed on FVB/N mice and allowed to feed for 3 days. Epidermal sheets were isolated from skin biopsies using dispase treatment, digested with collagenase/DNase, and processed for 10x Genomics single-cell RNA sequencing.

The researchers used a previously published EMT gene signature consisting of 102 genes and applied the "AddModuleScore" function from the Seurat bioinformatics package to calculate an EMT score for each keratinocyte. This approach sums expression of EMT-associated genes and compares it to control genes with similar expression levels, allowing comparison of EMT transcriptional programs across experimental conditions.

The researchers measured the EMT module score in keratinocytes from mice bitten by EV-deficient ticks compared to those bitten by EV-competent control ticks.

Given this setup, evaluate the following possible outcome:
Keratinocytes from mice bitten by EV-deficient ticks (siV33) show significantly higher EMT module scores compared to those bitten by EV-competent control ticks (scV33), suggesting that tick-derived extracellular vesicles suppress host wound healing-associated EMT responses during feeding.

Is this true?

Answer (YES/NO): YES